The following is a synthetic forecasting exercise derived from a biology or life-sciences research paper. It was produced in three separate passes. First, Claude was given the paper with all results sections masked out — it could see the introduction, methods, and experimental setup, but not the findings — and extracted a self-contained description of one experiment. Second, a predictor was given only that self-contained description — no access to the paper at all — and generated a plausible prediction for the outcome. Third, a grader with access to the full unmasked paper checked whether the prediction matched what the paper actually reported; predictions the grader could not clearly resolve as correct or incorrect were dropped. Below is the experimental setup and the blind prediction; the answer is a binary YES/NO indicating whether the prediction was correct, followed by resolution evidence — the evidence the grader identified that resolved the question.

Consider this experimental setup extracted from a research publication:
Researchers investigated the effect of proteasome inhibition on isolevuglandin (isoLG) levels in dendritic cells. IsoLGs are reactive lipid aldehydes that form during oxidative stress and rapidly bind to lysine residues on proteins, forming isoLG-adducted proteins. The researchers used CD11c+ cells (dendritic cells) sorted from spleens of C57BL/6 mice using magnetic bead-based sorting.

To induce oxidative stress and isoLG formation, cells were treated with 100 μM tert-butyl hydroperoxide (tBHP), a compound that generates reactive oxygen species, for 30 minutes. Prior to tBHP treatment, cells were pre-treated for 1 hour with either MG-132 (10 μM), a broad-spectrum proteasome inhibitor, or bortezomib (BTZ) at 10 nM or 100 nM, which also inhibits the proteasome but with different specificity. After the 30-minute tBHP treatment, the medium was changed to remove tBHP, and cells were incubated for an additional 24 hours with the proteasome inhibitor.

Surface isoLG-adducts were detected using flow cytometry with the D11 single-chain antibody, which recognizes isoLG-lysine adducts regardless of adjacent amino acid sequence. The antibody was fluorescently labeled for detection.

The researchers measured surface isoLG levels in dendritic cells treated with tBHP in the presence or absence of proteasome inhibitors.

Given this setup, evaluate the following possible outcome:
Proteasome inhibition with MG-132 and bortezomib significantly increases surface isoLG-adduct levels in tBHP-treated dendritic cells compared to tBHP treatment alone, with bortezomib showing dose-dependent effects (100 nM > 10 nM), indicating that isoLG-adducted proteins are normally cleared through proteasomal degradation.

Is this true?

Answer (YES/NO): NO